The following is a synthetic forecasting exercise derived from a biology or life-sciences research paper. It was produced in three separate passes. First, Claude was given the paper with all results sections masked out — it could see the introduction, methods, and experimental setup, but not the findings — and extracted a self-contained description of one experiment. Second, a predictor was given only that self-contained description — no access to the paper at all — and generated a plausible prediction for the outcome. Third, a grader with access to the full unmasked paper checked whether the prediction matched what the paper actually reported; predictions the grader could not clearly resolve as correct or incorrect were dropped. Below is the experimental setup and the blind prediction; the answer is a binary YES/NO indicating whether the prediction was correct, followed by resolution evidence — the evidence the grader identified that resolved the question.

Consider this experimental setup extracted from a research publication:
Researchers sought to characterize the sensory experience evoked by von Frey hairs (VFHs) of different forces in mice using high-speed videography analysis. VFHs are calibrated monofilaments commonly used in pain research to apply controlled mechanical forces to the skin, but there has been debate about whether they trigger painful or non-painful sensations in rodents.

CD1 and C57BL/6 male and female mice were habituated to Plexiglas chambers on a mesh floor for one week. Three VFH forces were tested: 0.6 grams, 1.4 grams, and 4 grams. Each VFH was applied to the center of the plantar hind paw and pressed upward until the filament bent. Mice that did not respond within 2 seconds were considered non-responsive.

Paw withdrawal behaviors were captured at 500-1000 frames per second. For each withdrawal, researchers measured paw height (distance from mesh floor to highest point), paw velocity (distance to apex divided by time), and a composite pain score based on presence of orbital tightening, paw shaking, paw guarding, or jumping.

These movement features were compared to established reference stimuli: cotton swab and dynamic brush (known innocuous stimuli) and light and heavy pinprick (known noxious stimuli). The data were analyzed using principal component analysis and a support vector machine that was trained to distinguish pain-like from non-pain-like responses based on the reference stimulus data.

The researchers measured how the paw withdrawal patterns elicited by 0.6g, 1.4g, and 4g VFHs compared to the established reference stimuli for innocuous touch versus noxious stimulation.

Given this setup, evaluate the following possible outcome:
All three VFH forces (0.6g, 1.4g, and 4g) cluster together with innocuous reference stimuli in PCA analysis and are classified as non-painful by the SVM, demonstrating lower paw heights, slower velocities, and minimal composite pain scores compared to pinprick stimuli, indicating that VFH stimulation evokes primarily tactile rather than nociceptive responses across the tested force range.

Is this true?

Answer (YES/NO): NO